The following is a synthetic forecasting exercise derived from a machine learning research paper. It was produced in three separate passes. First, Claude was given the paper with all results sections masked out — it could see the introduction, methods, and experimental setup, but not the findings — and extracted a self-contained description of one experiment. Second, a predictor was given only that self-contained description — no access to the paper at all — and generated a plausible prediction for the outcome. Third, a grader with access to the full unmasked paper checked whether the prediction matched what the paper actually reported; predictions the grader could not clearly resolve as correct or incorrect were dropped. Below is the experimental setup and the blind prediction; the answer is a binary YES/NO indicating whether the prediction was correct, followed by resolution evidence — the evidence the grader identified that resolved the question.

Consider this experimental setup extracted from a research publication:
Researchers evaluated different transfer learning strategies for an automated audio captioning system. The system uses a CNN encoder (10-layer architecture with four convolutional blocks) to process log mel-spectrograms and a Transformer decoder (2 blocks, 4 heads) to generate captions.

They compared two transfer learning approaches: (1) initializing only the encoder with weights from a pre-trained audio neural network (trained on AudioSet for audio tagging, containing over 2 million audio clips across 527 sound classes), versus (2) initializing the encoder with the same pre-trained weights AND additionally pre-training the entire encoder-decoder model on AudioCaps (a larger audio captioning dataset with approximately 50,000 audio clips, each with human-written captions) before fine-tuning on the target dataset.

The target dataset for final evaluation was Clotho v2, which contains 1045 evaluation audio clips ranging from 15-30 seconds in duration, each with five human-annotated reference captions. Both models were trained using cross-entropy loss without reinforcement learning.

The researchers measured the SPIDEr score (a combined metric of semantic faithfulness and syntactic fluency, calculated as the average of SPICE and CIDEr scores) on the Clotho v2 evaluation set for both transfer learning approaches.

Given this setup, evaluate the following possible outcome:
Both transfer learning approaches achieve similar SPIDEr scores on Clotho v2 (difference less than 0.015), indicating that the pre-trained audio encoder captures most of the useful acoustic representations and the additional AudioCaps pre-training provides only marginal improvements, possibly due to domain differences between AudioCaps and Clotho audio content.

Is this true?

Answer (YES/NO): YES